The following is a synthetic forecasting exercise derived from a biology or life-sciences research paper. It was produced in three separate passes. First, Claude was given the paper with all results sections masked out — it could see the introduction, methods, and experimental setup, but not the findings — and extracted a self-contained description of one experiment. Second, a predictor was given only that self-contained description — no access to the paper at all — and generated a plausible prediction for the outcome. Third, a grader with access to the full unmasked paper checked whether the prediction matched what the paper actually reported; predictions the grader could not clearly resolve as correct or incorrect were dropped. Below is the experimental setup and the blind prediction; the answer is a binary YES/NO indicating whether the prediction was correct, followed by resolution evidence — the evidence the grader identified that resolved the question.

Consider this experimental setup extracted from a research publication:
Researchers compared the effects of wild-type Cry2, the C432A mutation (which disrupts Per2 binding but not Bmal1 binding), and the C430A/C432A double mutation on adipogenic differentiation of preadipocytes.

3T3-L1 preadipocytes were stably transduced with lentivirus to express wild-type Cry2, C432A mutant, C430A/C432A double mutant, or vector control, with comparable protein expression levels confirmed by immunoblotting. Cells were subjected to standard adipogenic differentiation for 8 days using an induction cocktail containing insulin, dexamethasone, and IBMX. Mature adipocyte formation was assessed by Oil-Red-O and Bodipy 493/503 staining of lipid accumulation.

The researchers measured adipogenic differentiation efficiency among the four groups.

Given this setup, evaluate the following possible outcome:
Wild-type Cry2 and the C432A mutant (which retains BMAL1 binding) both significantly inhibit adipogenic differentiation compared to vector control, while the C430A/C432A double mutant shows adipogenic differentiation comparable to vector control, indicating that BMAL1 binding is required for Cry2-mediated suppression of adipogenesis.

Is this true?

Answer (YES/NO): NO